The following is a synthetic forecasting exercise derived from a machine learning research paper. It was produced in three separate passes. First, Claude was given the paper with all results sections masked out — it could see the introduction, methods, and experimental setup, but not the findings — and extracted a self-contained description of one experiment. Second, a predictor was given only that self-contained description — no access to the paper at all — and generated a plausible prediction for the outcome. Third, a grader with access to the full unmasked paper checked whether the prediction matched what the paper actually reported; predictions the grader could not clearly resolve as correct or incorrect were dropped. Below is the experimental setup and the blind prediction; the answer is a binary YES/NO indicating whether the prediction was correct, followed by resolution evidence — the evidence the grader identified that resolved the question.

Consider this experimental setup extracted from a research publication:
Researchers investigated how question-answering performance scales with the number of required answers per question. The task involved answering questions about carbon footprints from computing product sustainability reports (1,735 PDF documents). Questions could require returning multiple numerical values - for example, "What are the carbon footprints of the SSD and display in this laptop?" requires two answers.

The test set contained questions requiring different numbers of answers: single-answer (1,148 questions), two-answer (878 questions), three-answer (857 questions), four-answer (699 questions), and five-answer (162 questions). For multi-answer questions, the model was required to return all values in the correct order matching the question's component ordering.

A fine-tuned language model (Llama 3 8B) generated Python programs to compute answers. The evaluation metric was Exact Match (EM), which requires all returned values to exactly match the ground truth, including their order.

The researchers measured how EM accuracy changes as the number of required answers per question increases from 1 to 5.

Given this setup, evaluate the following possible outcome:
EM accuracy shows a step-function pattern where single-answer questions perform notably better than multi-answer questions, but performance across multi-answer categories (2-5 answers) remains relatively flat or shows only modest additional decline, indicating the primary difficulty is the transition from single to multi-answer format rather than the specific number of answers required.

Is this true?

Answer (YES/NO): NO